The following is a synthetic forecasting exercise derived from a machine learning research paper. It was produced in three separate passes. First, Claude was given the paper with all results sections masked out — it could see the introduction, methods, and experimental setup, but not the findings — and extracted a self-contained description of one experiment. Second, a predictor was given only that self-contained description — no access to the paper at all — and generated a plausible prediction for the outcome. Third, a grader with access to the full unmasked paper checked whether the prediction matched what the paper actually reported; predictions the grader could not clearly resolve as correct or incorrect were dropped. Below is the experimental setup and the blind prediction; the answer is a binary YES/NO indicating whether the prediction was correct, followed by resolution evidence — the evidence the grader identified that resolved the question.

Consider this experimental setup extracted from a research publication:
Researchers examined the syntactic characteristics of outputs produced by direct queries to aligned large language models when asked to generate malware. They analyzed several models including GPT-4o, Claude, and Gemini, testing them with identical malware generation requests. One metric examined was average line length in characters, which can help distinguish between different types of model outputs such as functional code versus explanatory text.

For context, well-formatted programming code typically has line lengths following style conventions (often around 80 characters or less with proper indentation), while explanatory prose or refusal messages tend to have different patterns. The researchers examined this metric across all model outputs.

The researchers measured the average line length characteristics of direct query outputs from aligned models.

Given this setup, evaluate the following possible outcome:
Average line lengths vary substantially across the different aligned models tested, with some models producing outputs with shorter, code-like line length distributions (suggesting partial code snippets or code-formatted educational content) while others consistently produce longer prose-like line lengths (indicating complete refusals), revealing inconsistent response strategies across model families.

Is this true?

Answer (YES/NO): NO